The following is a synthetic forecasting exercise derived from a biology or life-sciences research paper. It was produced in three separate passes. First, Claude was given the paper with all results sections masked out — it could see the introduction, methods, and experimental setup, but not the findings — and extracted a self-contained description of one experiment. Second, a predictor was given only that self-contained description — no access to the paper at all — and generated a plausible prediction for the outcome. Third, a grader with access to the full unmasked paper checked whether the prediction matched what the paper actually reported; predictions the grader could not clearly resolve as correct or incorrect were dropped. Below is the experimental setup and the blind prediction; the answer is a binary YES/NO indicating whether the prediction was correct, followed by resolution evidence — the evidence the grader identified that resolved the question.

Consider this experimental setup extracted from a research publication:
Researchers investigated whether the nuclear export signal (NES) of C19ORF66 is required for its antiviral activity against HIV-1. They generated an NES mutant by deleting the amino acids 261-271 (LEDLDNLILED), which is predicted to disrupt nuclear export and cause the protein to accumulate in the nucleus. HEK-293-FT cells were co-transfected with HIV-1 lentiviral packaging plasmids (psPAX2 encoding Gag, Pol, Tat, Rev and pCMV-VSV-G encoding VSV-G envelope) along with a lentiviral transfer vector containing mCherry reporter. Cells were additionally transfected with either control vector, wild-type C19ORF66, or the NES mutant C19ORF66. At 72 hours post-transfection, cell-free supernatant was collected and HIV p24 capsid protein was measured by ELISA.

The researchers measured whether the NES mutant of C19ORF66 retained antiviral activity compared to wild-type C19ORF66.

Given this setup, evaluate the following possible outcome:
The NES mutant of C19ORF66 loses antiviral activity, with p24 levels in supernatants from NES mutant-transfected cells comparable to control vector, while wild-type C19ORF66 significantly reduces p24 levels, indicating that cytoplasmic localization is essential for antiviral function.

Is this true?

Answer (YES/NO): YES